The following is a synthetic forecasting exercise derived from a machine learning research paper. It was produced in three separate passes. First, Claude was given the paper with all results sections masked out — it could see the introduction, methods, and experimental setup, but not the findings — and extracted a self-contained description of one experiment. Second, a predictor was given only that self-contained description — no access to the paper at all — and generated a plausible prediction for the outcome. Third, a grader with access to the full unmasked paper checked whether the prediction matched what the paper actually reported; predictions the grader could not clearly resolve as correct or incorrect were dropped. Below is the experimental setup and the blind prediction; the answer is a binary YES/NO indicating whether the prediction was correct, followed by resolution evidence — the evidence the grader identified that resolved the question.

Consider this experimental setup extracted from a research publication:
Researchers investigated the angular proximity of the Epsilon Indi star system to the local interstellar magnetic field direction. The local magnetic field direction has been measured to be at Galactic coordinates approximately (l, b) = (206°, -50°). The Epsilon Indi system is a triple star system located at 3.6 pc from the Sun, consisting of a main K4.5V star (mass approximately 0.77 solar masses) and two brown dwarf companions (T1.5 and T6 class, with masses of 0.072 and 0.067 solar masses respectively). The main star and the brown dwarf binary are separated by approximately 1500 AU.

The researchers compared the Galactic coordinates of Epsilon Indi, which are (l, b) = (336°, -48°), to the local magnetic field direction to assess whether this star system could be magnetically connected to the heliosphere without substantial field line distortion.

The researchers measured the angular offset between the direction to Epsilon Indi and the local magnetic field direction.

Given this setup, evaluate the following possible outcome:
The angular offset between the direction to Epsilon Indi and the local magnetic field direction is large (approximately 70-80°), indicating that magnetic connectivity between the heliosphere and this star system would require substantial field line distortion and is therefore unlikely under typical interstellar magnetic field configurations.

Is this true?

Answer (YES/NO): YES